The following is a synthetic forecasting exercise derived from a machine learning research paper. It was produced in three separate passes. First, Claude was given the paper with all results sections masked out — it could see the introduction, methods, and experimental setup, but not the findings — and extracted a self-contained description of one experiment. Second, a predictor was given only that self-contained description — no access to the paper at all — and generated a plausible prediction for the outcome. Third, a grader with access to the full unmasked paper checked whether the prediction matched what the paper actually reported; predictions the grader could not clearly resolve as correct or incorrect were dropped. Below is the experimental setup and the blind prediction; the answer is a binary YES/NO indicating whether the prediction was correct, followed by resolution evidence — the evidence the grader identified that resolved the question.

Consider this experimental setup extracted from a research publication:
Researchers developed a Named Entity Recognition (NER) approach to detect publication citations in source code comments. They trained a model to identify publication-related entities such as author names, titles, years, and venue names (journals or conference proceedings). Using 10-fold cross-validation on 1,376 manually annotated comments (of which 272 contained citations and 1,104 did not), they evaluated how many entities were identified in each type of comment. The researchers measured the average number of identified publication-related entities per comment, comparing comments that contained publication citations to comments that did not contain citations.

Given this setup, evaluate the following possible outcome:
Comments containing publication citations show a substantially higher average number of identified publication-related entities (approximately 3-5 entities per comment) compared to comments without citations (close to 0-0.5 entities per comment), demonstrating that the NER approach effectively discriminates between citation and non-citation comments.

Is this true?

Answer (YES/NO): NO